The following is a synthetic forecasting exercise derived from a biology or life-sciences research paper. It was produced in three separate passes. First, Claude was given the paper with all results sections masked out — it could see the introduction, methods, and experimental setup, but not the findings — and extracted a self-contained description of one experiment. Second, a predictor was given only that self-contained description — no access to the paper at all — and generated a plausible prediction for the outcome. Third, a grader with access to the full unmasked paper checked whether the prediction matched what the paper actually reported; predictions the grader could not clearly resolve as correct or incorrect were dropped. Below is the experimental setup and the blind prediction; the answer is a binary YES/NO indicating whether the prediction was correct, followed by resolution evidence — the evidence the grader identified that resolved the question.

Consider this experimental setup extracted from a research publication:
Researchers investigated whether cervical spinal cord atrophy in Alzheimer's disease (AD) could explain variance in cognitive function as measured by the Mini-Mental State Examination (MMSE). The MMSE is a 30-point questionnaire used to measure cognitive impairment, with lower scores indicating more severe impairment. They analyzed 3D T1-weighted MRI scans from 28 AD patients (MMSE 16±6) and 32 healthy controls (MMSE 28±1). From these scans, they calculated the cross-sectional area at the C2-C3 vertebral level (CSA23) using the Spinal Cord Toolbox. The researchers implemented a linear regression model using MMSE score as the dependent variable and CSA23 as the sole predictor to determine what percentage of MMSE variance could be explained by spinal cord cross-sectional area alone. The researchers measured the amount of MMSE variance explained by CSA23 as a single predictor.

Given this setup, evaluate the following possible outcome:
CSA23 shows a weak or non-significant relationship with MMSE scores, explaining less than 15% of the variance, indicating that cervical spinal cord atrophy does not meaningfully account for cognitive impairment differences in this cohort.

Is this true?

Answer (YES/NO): NO